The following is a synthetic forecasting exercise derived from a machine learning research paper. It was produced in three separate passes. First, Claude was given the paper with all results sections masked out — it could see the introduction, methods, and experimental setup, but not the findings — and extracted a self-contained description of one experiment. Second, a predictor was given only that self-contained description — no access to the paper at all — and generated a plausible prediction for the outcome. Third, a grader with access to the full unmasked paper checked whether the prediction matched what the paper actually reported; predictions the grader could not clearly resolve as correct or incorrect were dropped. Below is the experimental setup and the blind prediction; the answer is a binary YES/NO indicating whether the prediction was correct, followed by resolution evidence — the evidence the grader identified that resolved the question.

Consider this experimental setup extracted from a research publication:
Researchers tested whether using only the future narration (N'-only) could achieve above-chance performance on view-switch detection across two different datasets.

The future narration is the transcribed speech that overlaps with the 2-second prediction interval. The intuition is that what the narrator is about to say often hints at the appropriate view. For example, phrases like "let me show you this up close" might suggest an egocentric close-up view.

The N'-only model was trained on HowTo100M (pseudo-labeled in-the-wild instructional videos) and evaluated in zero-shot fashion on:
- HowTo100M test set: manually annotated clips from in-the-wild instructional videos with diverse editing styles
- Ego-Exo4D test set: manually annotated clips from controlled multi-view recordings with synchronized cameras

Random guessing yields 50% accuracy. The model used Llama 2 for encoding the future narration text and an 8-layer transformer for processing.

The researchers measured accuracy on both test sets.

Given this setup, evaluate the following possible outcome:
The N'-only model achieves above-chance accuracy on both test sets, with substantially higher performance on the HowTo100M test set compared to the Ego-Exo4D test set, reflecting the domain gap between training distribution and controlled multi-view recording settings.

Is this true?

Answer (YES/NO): NO